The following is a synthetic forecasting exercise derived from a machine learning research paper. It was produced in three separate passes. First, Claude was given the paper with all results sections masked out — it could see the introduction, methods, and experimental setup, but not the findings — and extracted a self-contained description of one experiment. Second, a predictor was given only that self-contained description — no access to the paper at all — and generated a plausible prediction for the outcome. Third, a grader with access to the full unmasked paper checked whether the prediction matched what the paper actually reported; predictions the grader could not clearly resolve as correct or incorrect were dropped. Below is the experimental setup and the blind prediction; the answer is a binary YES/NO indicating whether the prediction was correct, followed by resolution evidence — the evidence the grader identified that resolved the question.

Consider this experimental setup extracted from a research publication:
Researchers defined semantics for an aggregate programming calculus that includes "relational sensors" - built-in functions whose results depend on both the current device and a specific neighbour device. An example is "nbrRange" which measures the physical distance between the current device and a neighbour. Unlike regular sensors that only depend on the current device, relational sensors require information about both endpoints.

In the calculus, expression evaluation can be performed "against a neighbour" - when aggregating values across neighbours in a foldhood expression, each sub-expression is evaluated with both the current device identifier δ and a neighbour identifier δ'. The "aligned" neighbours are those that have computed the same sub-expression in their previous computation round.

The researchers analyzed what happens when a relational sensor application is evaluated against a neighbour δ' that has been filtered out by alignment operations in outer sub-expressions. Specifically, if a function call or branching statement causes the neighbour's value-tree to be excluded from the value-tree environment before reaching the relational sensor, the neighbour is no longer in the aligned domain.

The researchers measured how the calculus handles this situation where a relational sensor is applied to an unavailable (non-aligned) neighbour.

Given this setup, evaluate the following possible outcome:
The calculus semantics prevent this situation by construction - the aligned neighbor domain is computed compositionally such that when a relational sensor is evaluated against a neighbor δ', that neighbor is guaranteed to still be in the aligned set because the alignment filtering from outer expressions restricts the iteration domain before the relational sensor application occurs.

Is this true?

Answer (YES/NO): NO